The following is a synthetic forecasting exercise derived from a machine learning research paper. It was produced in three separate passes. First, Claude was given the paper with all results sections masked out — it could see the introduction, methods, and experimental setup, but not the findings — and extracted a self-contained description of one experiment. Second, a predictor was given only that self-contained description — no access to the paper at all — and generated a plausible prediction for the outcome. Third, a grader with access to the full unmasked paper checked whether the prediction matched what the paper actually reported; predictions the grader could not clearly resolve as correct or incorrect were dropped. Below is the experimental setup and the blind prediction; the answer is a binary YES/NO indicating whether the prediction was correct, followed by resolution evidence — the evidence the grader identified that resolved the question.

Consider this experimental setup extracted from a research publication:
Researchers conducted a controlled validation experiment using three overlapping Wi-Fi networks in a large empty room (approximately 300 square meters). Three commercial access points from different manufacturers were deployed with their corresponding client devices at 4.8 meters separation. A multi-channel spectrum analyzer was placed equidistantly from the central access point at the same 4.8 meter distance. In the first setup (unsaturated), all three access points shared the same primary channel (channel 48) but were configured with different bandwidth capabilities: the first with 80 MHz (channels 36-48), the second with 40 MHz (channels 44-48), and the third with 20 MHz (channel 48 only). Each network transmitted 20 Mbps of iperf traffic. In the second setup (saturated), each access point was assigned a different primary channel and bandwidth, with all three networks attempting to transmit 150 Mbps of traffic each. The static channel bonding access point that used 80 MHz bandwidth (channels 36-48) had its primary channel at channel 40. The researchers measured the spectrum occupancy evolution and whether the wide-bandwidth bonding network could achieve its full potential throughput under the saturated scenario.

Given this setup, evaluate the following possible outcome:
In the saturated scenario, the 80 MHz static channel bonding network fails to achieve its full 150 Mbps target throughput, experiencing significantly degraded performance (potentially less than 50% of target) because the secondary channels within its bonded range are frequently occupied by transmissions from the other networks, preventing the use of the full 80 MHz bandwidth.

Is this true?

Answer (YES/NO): YES